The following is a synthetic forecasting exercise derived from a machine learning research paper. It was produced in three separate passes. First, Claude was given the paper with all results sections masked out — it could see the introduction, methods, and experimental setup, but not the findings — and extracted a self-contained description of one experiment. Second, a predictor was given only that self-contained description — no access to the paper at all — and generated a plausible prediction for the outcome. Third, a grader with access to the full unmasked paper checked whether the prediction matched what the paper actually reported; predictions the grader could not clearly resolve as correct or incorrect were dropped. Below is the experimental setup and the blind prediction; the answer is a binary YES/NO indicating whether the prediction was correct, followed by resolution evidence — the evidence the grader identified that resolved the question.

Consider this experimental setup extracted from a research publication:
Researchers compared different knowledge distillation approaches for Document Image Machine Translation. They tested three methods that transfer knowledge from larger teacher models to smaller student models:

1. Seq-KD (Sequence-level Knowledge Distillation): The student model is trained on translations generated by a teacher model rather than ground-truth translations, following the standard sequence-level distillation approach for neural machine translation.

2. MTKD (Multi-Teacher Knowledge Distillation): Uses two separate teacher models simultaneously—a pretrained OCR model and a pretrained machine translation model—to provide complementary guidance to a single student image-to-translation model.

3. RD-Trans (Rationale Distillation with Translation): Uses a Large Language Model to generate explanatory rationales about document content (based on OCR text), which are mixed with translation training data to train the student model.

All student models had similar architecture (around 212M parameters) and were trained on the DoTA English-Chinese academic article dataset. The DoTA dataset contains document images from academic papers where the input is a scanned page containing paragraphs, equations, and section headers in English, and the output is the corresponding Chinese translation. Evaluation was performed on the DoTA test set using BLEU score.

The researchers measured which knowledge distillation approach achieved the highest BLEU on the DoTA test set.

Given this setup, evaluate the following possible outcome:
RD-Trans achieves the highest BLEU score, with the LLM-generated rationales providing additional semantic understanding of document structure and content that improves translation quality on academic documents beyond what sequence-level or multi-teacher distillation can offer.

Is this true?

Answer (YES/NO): NO